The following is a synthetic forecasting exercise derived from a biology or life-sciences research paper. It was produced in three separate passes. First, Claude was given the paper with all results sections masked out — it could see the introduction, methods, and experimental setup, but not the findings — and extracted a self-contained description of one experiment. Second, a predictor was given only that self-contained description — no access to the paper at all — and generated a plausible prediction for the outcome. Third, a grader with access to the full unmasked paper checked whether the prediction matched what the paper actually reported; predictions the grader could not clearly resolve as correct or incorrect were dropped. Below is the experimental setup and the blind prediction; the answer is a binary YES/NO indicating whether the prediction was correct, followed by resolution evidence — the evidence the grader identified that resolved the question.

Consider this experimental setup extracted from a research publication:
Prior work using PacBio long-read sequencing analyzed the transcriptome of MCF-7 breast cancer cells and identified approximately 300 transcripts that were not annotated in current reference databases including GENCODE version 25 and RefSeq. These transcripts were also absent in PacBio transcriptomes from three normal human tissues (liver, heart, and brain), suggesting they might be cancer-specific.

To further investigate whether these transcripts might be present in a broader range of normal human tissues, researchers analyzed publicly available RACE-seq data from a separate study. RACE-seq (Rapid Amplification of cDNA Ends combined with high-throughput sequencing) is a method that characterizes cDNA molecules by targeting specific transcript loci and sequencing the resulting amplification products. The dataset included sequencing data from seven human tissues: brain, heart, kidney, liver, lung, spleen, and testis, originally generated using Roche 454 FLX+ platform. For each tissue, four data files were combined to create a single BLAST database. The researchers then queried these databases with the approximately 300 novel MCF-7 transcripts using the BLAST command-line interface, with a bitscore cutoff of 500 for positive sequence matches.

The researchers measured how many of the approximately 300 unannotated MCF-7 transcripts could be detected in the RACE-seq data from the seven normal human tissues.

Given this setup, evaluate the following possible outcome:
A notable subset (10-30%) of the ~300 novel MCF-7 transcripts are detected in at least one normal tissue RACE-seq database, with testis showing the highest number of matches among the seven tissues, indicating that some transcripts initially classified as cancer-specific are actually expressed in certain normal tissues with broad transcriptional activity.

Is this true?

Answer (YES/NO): NO